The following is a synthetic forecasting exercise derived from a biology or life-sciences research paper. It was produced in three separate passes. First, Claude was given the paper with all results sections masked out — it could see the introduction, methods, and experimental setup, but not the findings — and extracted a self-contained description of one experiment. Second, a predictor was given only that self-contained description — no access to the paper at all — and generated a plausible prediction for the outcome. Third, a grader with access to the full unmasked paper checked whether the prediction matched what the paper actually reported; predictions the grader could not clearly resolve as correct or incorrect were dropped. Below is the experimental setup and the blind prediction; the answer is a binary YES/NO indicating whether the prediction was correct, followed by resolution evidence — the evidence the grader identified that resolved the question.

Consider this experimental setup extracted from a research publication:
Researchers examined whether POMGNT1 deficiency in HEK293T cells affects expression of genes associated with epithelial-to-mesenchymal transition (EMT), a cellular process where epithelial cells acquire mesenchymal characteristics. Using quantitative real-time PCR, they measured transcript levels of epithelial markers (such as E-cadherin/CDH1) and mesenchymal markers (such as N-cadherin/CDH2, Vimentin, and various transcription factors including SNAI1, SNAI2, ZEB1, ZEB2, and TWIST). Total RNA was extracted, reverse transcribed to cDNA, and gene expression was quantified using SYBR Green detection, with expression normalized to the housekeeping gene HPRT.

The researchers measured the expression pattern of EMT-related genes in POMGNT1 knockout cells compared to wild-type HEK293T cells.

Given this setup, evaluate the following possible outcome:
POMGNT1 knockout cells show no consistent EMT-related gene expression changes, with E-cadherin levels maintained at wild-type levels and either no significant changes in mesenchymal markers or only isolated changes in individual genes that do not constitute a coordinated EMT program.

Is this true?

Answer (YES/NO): NO